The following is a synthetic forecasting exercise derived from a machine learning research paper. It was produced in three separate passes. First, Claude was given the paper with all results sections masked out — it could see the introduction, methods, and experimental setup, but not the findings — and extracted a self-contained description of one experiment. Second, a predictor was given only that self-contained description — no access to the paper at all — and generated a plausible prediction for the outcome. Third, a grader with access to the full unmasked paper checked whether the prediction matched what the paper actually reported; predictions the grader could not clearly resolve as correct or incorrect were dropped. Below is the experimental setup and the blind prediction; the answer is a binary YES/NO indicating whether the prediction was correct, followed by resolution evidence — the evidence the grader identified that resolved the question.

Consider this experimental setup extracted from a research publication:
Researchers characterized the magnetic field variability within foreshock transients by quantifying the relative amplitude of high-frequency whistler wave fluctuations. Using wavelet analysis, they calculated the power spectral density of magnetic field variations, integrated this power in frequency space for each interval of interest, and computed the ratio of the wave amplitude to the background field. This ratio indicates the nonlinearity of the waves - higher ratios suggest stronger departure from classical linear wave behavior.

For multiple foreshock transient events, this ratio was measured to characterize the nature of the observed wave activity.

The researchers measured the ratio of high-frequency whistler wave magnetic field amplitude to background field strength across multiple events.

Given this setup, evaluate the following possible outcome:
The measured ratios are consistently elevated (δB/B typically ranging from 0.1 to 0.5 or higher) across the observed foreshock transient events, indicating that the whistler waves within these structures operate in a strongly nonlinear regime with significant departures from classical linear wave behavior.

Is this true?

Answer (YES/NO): NO